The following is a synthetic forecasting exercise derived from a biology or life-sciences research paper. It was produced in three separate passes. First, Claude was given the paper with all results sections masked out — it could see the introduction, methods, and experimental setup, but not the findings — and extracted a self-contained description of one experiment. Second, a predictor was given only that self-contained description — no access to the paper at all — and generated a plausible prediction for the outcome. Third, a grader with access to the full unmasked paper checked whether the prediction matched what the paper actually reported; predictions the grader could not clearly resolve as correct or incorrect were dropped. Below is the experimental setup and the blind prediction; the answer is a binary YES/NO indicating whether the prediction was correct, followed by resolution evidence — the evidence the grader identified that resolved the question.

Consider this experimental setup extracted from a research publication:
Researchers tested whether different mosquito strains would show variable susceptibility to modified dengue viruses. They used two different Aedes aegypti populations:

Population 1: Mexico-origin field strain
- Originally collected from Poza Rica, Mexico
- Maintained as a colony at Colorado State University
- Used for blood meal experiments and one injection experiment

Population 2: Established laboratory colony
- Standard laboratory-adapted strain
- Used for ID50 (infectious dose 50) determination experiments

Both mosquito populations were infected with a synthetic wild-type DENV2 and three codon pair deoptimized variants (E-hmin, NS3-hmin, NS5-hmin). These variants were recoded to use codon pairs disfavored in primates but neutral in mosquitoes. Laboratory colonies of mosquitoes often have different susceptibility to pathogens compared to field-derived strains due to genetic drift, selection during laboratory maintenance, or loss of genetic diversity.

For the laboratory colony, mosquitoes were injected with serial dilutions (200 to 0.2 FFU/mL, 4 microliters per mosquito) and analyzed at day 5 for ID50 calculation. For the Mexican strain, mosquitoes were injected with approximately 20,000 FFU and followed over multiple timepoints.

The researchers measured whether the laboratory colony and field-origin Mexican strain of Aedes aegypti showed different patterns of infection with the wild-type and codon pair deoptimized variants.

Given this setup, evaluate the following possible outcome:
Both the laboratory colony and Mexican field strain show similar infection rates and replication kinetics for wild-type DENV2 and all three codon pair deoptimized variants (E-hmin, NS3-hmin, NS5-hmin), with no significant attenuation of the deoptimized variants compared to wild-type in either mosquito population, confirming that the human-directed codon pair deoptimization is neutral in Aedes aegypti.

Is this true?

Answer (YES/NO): NO